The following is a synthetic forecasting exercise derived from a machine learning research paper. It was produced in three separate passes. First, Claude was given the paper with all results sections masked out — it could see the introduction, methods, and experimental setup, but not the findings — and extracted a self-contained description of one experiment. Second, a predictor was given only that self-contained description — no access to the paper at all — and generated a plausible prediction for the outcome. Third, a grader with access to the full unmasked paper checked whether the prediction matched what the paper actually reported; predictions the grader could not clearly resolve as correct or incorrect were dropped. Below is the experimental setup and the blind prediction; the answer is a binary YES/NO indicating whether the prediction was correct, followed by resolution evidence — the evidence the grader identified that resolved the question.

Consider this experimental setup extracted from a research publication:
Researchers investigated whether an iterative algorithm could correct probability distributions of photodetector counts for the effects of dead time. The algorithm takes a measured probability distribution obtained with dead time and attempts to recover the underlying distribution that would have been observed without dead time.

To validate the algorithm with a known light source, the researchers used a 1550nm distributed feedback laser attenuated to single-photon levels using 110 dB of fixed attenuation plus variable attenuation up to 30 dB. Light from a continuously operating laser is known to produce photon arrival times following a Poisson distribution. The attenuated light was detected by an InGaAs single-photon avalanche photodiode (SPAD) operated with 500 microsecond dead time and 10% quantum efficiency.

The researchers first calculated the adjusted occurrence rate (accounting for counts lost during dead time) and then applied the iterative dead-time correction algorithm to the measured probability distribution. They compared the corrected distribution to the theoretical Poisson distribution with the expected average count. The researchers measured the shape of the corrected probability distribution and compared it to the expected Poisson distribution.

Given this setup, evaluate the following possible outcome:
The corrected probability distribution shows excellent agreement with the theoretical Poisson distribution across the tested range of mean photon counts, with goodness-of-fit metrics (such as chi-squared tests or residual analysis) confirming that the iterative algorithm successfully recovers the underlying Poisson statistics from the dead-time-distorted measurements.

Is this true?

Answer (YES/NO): NO